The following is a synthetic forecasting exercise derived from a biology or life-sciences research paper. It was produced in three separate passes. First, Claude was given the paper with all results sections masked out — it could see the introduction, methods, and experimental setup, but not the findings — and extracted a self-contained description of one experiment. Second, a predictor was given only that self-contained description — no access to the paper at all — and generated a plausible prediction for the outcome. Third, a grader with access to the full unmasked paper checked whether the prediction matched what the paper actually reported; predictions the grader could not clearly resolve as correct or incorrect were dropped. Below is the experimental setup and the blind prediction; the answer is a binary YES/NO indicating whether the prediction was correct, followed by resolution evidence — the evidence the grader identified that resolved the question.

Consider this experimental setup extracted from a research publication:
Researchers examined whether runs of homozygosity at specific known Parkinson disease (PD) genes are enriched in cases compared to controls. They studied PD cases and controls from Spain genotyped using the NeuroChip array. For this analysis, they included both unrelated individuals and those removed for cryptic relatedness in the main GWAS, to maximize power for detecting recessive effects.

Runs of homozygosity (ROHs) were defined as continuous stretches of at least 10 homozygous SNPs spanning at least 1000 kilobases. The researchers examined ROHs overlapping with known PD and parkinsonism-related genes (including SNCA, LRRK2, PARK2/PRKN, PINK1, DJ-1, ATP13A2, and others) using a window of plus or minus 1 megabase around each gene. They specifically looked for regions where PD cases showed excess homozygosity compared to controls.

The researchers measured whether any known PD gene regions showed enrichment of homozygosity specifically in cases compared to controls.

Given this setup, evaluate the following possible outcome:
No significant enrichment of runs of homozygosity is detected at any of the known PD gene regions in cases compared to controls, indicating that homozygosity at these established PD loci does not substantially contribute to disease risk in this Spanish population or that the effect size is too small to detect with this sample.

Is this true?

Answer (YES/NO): NO